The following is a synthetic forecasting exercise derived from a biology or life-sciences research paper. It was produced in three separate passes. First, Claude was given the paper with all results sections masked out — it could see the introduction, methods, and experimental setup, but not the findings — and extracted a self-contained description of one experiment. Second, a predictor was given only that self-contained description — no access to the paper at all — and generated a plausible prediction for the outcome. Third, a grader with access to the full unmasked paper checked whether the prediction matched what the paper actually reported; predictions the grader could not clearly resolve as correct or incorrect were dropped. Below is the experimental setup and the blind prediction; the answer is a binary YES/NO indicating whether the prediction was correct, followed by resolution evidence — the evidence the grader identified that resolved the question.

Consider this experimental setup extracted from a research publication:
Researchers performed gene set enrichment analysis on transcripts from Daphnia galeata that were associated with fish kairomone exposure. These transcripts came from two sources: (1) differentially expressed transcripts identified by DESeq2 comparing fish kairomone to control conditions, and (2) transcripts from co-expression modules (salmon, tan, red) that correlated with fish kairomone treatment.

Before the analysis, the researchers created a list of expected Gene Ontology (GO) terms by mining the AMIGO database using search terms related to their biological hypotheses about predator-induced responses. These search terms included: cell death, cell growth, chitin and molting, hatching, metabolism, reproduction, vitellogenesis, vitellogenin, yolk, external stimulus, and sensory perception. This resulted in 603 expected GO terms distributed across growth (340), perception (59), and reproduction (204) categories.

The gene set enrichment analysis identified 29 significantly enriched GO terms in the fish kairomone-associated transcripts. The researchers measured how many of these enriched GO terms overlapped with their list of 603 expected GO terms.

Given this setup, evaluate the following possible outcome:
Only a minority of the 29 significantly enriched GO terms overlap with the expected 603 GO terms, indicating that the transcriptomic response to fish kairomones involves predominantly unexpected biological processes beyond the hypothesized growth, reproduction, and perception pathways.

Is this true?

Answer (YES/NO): YES